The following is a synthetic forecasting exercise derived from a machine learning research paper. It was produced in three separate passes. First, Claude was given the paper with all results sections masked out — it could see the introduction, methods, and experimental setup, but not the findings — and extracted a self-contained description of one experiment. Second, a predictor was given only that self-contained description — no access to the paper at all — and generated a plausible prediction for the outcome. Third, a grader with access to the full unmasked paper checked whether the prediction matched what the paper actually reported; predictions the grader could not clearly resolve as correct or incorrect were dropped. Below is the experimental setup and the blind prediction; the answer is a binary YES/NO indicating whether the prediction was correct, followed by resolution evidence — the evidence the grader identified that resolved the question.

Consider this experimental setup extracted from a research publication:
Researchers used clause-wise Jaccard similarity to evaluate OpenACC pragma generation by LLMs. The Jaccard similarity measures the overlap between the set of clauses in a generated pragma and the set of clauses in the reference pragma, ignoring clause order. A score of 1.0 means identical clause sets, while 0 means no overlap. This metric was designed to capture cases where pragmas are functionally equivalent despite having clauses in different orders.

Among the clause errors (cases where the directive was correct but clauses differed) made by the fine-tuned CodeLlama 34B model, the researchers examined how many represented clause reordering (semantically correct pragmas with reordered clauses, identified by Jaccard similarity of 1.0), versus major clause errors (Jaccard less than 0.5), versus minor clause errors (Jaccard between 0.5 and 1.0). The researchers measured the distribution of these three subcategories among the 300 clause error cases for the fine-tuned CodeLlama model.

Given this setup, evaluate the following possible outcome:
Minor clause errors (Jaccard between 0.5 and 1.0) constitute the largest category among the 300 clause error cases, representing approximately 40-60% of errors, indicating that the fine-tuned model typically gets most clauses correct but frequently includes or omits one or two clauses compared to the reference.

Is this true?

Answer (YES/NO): YES